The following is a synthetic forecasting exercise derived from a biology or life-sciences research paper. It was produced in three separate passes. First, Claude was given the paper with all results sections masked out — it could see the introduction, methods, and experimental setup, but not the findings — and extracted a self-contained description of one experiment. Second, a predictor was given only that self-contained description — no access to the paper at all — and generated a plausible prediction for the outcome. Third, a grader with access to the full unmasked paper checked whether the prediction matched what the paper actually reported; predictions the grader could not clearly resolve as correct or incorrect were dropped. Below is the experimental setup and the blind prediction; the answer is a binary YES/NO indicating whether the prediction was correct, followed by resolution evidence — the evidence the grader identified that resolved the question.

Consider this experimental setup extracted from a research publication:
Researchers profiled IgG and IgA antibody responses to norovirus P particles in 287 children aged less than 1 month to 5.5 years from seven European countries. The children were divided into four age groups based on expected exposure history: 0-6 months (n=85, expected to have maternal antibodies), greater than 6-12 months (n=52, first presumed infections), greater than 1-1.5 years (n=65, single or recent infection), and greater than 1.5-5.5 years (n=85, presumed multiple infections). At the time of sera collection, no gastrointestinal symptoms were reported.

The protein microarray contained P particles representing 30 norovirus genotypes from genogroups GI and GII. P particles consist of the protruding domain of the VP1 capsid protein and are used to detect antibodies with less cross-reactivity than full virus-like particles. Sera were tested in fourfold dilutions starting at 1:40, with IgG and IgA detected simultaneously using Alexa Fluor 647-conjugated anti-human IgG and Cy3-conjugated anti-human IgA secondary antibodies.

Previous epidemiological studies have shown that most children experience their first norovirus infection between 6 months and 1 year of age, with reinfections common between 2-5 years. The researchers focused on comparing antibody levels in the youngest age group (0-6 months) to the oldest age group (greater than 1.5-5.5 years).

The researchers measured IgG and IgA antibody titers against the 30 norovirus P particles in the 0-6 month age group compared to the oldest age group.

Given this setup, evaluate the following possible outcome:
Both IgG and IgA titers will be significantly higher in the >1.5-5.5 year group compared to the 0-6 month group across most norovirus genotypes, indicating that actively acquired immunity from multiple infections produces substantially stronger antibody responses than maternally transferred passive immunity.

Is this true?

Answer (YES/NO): NO